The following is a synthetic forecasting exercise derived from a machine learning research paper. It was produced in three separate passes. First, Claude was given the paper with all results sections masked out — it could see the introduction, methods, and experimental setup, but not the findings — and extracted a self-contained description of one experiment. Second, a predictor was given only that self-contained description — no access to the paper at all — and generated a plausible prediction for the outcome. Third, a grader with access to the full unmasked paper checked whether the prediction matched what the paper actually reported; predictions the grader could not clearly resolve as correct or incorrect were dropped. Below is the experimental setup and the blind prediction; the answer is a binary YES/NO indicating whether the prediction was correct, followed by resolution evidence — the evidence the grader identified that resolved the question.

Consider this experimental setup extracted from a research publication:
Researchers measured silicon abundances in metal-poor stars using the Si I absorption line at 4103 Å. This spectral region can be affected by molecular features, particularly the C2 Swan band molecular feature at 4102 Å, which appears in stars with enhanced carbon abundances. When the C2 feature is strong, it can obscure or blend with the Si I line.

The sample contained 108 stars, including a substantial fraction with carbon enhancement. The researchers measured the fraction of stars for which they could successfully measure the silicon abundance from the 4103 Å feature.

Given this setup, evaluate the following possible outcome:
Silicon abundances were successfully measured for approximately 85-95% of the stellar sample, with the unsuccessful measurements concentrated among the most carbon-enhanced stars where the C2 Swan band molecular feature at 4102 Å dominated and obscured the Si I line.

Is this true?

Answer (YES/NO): NO